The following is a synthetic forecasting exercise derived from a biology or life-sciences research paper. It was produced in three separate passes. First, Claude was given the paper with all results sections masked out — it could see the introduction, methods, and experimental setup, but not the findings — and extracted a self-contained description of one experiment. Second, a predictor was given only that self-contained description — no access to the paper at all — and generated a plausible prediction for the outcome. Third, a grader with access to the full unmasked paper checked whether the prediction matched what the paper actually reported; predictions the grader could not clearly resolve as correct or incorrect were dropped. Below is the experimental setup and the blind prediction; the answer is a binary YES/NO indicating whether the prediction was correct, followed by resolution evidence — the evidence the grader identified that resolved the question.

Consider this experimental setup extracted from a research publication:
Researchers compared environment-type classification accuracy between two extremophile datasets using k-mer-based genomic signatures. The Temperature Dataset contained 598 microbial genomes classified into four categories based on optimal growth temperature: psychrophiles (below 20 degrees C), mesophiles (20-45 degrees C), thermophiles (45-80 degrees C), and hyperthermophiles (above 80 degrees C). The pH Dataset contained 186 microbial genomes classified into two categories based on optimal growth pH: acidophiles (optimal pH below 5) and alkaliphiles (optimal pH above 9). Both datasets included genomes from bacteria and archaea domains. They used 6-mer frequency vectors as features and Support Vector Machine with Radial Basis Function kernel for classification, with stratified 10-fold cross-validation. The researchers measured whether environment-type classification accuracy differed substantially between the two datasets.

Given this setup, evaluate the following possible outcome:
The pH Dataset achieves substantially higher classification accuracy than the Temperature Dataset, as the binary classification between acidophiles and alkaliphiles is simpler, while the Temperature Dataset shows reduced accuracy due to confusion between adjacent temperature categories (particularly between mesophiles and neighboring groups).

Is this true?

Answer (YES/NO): NO